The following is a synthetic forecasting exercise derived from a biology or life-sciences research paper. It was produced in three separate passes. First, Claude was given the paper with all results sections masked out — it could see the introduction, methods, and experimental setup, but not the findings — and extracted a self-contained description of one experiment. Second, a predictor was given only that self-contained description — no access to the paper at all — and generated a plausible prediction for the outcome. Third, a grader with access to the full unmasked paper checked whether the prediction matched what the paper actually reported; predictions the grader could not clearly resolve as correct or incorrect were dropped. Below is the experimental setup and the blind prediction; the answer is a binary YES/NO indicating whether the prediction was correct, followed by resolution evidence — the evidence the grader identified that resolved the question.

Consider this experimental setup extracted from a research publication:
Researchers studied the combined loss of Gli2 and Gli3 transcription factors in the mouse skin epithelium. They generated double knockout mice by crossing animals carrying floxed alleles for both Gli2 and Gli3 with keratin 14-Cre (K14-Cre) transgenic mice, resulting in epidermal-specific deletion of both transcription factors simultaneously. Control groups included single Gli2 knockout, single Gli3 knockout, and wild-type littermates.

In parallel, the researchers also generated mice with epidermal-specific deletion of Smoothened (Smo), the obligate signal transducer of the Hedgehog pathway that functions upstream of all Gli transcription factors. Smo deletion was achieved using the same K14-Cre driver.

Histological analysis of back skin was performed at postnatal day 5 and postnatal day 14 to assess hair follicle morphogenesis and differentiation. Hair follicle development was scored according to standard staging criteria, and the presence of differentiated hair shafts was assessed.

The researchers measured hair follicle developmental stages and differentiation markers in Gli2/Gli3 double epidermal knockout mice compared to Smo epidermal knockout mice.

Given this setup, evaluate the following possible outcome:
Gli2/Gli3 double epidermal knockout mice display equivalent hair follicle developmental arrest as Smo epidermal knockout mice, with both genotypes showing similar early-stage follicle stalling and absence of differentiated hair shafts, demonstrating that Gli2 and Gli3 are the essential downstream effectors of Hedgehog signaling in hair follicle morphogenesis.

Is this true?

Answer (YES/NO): YES